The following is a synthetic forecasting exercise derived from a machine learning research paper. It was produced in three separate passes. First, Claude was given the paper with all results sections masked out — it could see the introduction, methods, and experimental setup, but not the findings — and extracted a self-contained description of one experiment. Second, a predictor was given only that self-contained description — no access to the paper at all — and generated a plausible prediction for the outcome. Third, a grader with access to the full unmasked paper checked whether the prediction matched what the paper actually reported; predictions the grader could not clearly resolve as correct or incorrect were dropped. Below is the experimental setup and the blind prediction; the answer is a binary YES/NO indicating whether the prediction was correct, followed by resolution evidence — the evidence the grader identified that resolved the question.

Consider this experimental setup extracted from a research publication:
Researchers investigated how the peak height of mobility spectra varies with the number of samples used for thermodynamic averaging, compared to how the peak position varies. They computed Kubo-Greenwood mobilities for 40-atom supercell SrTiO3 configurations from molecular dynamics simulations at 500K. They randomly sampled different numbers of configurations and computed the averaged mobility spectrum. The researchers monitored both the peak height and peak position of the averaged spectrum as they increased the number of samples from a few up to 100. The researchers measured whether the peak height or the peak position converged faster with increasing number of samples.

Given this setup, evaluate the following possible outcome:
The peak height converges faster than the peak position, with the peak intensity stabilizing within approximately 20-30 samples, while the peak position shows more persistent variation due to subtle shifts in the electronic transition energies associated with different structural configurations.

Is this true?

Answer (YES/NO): YES